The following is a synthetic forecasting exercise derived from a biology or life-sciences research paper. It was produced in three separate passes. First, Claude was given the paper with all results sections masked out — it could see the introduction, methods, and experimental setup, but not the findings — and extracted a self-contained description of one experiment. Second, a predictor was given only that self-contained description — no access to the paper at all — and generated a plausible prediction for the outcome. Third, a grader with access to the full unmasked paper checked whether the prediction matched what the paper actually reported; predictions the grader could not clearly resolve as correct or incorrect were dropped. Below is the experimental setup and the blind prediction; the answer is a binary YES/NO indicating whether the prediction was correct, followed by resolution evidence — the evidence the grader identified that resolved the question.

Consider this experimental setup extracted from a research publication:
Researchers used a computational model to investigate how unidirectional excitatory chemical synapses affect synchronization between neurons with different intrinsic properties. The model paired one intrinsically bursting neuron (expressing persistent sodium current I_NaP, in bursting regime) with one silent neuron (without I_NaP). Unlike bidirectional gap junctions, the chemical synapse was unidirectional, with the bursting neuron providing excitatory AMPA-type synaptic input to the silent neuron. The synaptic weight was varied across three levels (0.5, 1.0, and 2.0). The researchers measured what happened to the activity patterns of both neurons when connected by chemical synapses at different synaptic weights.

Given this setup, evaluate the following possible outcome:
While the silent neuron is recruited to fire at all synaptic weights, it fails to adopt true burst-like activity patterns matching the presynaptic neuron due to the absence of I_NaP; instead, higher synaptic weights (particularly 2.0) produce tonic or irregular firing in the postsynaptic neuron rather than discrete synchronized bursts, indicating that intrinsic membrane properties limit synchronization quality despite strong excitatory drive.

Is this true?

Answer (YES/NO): NO